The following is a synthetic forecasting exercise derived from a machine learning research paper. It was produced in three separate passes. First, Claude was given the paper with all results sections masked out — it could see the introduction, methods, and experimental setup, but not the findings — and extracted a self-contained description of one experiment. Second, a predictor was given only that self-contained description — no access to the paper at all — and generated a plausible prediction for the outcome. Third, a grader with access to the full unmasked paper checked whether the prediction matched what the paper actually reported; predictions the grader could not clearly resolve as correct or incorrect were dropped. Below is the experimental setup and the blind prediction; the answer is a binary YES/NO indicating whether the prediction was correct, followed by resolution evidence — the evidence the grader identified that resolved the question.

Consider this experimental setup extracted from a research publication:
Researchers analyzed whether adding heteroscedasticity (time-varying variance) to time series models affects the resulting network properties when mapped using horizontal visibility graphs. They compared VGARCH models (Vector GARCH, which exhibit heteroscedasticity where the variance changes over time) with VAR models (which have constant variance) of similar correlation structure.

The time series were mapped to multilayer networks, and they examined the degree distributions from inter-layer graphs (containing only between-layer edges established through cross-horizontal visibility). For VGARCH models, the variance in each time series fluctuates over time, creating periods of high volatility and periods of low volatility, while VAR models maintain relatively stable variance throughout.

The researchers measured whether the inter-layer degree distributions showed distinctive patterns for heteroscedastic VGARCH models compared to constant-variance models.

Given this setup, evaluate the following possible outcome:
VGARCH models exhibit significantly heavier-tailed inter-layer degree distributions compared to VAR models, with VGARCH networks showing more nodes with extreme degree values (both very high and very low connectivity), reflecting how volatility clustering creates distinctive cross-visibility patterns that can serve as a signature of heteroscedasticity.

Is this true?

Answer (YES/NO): NO